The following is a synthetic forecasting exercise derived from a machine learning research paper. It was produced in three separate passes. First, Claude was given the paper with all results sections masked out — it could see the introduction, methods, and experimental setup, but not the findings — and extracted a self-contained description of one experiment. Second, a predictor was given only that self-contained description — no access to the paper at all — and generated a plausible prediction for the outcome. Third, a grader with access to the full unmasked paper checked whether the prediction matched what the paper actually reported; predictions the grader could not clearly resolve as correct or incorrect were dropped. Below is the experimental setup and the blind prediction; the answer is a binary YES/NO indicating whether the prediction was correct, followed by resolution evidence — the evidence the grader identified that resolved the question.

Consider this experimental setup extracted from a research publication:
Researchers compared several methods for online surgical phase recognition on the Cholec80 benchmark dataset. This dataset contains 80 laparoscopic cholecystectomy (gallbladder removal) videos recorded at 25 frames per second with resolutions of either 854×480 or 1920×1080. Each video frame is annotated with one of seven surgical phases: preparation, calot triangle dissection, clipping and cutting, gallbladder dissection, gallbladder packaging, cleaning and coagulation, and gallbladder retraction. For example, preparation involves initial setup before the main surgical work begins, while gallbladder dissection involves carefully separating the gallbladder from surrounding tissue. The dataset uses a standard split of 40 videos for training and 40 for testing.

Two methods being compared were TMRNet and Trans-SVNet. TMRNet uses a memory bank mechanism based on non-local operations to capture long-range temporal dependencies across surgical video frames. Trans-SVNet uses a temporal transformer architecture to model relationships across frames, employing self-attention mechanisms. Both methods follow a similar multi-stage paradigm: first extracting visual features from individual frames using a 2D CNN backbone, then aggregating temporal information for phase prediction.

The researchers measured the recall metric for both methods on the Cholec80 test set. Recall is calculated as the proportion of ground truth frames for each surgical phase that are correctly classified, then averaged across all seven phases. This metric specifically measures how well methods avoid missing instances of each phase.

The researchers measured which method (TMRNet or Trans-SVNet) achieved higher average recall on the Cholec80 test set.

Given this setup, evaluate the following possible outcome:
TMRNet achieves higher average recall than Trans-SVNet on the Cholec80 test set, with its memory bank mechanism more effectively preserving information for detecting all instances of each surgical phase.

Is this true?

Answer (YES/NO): YES